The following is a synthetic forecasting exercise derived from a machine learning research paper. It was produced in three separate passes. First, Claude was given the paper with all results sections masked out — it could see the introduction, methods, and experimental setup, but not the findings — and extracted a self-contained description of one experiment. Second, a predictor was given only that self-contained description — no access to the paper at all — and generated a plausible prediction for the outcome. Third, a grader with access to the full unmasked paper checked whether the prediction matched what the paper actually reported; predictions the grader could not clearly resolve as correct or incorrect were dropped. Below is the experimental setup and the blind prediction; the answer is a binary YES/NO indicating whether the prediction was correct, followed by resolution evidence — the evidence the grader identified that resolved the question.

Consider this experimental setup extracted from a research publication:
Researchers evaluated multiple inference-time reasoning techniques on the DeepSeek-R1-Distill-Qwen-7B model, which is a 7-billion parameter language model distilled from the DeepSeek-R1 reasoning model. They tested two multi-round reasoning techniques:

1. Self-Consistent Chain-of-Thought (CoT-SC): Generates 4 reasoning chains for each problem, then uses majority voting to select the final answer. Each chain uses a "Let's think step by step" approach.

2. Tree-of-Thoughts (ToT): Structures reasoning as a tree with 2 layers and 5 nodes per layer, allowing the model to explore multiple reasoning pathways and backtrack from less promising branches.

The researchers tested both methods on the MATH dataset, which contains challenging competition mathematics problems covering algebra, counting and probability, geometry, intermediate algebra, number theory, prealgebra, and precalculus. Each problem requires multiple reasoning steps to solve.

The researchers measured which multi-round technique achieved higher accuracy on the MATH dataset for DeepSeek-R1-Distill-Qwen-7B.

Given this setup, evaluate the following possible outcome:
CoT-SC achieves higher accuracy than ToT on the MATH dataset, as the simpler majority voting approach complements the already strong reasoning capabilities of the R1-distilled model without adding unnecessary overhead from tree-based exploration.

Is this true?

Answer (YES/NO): NO